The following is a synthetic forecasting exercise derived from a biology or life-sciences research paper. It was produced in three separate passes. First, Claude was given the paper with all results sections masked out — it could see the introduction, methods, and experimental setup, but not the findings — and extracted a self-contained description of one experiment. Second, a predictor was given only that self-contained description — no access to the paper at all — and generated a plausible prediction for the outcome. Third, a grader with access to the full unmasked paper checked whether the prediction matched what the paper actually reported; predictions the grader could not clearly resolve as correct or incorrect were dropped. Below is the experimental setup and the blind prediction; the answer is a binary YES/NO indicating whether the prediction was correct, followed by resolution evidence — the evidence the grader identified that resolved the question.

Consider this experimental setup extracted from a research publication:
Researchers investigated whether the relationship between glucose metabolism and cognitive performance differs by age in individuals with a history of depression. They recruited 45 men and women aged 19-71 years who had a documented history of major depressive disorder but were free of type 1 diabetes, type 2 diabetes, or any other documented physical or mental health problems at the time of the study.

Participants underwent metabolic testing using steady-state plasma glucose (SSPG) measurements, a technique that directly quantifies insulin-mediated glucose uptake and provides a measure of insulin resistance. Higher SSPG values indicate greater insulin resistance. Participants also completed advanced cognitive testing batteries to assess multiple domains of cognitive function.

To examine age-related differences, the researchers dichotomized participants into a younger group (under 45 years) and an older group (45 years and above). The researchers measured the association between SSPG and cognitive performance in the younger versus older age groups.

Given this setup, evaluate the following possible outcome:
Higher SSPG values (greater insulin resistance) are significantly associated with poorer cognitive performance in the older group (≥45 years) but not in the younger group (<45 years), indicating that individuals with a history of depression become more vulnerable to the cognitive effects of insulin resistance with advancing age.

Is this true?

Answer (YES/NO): NO